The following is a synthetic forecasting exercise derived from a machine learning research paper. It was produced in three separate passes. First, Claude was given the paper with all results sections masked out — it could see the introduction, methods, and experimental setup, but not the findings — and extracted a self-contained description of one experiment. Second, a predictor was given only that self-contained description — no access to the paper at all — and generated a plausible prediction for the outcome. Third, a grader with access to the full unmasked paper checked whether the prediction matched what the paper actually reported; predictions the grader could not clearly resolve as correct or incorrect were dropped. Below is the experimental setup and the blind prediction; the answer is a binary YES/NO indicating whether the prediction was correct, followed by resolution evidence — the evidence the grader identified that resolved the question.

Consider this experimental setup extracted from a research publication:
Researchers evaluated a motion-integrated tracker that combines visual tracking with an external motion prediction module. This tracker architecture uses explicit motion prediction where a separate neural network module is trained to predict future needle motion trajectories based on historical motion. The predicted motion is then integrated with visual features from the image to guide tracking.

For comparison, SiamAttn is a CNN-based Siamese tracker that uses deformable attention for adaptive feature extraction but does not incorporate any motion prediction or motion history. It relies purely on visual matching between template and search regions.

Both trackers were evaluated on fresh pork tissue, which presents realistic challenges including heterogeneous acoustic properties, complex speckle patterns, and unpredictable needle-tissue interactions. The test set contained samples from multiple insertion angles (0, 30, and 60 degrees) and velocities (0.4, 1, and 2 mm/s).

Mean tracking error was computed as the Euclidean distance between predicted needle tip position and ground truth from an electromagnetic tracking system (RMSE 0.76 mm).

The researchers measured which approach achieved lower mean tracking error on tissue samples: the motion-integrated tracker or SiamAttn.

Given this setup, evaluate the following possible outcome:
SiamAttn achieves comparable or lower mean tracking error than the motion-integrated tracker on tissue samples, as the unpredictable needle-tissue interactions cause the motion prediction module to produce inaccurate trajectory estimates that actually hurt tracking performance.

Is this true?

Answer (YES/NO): YES